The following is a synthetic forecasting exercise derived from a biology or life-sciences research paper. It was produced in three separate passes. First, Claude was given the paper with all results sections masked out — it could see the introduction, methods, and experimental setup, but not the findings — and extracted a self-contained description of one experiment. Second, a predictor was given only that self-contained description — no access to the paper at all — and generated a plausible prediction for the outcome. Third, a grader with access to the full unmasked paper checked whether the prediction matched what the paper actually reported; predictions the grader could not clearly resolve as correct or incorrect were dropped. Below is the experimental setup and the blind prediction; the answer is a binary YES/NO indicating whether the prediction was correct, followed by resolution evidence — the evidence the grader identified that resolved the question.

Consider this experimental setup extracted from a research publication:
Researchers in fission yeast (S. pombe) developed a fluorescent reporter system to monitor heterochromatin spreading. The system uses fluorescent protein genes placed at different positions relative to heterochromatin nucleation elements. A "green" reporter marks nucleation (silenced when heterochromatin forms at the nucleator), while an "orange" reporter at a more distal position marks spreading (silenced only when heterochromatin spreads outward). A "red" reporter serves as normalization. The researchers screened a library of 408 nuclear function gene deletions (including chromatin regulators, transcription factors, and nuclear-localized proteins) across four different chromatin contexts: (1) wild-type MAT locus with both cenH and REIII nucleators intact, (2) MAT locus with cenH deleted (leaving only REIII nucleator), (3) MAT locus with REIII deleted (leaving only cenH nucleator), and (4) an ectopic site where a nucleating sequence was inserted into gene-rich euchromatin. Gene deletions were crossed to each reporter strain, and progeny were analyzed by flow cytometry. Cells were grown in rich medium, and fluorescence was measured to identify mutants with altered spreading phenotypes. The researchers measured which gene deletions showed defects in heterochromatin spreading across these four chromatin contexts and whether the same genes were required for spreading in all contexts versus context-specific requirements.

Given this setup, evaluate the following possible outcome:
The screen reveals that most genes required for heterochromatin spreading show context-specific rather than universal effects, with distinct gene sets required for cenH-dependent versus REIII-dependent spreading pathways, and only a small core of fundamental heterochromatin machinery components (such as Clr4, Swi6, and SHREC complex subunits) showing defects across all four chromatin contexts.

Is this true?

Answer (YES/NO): NO